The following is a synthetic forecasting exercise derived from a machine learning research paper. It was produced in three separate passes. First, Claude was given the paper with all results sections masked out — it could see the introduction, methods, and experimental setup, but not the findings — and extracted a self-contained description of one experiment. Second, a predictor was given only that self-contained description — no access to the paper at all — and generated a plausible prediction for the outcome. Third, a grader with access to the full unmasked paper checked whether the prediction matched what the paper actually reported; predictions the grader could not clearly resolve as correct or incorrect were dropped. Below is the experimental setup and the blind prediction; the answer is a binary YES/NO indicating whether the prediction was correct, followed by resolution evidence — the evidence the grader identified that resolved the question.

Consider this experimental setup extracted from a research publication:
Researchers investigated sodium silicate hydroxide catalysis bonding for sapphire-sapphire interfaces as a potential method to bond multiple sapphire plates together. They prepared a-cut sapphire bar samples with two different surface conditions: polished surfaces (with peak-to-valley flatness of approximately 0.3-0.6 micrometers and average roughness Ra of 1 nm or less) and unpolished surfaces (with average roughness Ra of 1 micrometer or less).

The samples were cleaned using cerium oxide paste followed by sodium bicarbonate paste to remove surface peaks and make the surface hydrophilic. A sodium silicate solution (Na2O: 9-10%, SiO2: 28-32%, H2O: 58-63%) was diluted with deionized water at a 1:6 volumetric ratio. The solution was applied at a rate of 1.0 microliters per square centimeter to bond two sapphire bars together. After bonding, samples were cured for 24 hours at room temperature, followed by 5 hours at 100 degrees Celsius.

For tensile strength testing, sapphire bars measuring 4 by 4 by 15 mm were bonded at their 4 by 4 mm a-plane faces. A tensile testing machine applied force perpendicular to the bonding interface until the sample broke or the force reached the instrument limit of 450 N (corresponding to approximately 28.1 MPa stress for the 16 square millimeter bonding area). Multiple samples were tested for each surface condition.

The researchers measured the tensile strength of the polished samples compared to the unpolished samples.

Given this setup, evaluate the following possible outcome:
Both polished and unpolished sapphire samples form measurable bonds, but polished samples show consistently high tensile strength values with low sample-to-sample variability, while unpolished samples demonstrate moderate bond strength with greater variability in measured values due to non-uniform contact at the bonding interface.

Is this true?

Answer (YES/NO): NO